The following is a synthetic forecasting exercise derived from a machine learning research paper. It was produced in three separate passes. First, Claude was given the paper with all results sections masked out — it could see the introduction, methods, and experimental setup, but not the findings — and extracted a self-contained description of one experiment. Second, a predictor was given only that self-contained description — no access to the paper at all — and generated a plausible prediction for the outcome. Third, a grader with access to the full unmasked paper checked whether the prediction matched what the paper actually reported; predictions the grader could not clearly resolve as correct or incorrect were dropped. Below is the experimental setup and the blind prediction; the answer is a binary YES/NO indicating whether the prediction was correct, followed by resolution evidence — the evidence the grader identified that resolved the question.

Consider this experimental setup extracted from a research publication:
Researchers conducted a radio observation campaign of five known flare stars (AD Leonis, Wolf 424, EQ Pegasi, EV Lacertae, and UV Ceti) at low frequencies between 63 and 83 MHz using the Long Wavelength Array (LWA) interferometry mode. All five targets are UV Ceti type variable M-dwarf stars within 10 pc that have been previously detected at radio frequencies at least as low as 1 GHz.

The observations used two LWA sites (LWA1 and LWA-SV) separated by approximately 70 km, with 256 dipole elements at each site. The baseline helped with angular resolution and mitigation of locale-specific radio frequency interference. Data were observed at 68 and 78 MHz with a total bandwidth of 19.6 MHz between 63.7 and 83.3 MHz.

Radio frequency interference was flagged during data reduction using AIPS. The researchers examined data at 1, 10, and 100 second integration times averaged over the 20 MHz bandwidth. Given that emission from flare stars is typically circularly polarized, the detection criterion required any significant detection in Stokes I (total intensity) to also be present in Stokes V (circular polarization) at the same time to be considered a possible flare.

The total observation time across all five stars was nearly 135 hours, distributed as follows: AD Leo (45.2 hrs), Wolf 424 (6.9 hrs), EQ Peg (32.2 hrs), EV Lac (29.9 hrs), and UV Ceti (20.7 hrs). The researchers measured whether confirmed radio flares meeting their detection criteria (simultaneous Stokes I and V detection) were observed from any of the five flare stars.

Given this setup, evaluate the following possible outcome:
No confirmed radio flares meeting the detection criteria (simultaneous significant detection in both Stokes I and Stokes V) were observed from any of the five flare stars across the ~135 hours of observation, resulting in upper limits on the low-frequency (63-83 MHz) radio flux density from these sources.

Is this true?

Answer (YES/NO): NO